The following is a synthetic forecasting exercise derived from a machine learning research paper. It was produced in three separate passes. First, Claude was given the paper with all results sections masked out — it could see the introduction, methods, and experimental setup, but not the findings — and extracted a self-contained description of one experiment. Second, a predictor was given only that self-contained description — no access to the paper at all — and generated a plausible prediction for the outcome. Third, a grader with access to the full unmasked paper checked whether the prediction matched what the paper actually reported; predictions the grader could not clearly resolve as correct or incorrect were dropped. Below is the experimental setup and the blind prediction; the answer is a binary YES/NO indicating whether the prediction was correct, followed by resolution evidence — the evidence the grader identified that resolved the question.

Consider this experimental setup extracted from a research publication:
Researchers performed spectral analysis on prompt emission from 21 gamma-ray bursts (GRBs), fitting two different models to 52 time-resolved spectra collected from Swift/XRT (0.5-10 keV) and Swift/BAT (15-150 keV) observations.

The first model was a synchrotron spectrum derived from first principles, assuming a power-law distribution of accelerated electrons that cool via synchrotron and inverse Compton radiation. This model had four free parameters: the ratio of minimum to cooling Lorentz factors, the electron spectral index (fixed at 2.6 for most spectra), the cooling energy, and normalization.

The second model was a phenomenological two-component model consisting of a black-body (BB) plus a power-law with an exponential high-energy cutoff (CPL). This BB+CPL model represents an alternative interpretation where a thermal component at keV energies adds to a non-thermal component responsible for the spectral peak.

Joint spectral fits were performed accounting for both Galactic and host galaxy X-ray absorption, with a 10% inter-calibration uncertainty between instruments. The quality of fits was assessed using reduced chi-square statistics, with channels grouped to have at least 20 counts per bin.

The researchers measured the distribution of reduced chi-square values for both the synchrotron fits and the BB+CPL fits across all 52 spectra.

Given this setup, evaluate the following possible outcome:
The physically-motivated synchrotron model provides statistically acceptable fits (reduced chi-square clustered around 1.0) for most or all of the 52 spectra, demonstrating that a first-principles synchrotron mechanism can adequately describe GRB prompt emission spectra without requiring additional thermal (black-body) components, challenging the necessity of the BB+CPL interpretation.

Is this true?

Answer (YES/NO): NO